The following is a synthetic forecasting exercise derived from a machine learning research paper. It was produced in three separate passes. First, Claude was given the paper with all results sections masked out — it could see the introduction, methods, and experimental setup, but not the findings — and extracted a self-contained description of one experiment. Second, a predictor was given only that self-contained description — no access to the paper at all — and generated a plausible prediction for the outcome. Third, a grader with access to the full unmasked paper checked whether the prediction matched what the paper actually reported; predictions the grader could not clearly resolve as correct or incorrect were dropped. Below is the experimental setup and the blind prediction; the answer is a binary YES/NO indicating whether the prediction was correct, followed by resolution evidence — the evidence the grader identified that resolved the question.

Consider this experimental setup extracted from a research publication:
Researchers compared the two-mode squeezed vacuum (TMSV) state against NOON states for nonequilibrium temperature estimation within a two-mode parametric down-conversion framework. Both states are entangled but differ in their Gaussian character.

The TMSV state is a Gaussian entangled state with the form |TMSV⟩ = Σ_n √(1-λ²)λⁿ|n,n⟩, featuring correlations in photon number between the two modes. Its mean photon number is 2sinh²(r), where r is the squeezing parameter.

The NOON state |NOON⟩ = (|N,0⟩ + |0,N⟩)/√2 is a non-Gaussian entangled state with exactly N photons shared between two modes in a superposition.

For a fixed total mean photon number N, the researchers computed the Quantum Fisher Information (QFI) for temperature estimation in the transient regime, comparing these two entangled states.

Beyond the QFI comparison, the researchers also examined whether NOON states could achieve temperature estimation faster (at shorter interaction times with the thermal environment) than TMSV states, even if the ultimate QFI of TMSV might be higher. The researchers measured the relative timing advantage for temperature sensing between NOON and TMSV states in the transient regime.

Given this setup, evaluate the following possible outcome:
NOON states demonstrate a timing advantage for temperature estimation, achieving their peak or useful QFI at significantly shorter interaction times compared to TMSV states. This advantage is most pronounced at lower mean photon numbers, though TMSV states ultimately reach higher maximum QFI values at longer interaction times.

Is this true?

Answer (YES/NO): NO